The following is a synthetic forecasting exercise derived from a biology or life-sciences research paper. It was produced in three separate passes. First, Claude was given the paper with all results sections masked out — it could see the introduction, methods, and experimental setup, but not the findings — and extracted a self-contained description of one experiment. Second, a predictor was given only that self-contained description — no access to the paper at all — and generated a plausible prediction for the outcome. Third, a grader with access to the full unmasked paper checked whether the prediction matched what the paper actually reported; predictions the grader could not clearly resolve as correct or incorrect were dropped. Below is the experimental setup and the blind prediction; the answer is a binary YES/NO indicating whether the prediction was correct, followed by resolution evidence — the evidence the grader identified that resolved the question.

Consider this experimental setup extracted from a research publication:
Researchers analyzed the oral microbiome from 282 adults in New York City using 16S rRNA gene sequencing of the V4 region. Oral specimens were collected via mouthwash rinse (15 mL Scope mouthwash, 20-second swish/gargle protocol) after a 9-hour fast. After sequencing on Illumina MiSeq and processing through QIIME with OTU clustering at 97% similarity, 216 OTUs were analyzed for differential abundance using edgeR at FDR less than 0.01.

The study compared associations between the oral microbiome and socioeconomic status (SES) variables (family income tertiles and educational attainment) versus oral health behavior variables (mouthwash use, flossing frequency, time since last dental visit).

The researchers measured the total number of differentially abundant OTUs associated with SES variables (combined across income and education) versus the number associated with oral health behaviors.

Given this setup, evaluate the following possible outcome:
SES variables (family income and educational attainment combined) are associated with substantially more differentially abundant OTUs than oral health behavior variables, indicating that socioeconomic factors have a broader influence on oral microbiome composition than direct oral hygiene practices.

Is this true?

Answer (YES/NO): YES